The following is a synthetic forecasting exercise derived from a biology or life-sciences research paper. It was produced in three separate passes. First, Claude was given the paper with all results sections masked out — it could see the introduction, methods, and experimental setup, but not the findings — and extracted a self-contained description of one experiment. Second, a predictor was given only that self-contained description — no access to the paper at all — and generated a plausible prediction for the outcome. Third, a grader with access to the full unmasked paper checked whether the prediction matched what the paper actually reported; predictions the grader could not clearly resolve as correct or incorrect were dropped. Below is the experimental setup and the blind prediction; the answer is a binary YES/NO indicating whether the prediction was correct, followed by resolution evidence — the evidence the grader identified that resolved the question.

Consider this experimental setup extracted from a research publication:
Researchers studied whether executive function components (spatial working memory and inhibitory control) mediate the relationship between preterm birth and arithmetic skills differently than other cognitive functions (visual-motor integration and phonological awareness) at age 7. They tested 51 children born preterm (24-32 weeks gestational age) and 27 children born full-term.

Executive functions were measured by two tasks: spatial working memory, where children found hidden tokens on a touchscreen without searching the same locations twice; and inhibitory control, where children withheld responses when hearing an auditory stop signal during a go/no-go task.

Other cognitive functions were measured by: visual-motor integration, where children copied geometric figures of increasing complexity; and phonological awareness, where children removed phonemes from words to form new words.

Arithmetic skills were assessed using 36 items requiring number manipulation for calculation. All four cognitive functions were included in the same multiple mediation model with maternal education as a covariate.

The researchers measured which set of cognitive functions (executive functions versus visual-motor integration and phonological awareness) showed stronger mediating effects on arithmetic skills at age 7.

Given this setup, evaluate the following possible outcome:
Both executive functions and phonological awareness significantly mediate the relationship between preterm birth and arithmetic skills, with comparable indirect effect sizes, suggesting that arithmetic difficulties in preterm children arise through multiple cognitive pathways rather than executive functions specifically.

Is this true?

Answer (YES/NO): NO